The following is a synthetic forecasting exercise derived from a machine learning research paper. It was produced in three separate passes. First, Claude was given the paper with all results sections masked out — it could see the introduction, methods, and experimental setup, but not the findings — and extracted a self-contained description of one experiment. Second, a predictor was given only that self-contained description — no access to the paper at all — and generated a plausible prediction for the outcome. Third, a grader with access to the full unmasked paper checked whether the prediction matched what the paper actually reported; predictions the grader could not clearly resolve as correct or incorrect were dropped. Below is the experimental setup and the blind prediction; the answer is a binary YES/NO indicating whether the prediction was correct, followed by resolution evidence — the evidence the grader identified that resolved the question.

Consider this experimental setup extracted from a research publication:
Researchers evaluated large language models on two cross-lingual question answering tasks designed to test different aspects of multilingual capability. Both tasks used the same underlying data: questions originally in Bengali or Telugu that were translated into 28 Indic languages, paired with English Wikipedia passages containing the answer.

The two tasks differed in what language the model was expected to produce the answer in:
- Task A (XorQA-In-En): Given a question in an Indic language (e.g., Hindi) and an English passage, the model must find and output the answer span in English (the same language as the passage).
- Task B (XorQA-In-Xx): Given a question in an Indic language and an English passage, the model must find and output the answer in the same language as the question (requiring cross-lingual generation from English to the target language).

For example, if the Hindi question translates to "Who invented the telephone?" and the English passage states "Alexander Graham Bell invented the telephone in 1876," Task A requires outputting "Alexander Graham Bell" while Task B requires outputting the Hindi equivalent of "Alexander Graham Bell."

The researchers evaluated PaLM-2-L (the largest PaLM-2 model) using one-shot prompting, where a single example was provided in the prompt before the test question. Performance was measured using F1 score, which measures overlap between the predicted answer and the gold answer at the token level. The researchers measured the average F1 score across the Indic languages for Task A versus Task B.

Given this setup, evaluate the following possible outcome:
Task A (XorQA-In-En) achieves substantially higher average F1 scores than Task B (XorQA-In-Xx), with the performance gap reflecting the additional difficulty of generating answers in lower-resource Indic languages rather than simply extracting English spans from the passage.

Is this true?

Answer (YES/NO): YES